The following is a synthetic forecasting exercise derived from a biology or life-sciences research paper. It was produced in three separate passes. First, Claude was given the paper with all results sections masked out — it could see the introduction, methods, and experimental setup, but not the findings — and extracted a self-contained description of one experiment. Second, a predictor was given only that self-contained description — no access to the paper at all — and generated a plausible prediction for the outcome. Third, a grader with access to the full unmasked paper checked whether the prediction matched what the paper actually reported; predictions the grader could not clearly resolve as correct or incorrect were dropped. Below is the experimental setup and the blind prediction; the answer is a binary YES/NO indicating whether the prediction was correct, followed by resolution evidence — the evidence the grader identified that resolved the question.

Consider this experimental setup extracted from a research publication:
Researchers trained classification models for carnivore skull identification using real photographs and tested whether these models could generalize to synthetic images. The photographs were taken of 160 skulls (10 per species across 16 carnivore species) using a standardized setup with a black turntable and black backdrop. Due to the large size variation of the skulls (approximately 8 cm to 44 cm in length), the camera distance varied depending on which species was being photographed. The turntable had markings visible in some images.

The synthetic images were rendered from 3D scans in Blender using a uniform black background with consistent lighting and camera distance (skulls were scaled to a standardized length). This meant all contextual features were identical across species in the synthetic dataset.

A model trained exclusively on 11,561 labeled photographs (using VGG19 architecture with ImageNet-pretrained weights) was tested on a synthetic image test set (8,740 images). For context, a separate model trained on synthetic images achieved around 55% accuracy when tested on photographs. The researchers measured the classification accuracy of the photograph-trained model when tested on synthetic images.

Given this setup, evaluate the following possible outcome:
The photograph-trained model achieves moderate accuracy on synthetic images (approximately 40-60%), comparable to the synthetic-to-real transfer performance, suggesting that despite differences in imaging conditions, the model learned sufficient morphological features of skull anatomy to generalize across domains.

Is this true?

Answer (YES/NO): NO